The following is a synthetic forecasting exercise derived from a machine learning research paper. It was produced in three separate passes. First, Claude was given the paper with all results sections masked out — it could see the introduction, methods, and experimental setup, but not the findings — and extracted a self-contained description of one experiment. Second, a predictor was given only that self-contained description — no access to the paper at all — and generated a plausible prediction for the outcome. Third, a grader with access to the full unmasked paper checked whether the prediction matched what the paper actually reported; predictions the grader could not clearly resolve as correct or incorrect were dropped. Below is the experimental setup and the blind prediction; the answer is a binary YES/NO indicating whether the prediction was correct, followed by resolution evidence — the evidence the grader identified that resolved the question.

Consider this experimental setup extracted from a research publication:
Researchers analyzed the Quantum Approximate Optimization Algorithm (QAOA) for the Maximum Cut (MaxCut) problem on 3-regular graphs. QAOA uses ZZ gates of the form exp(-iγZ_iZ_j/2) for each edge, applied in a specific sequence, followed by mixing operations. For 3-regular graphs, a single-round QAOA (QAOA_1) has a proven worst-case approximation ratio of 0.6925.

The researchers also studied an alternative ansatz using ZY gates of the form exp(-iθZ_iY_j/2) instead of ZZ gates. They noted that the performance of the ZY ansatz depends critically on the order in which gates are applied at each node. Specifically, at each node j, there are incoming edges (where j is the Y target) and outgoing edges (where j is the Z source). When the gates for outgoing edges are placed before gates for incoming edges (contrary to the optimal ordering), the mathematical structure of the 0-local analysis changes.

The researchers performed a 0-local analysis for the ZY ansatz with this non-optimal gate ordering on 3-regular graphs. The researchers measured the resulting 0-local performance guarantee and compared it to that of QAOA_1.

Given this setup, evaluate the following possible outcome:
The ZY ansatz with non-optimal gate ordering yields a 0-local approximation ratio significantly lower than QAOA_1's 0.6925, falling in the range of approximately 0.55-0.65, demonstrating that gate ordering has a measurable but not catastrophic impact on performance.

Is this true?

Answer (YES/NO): NO